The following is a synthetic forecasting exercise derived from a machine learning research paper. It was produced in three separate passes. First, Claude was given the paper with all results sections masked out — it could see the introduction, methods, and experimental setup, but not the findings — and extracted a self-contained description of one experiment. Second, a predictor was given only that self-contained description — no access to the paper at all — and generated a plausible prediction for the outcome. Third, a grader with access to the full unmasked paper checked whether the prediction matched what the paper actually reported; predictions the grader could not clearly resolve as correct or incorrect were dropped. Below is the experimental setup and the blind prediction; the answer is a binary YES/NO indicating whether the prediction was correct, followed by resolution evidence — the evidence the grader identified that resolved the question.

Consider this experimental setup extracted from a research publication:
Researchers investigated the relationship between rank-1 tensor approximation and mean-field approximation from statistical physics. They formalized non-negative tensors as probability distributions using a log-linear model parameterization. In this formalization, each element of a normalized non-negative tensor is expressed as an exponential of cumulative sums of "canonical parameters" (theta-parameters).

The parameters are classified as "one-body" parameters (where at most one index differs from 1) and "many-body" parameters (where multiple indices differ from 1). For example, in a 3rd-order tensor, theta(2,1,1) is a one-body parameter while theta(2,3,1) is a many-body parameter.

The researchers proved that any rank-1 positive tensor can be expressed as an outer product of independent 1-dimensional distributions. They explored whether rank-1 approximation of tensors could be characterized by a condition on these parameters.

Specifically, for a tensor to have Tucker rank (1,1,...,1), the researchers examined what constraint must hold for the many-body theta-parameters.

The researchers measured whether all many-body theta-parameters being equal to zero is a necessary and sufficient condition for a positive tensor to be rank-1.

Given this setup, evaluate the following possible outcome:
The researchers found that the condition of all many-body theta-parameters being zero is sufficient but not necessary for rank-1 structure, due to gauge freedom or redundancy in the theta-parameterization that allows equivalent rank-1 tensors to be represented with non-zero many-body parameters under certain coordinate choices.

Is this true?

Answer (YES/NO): NO